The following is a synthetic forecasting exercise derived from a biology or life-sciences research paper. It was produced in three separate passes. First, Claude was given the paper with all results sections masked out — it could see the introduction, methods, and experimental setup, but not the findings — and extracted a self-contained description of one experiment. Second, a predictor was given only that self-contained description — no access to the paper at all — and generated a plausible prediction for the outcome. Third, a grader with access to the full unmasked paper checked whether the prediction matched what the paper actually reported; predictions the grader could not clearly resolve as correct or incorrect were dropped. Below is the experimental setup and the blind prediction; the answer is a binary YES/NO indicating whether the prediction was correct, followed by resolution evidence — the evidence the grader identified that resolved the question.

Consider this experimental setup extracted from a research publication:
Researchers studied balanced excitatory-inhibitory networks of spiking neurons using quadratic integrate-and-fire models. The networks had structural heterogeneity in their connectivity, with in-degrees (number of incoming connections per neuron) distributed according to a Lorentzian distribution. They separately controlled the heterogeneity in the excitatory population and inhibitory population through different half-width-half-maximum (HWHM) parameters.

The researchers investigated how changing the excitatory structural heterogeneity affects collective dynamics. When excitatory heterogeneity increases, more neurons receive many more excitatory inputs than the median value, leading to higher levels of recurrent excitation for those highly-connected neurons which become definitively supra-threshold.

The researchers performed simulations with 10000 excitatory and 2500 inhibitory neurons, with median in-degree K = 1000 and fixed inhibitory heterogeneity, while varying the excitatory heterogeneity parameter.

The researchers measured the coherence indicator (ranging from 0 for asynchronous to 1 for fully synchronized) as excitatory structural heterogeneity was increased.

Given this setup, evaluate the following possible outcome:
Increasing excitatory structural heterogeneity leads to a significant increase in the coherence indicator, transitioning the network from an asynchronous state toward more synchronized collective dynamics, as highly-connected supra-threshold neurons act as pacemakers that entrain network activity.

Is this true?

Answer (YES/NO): YES